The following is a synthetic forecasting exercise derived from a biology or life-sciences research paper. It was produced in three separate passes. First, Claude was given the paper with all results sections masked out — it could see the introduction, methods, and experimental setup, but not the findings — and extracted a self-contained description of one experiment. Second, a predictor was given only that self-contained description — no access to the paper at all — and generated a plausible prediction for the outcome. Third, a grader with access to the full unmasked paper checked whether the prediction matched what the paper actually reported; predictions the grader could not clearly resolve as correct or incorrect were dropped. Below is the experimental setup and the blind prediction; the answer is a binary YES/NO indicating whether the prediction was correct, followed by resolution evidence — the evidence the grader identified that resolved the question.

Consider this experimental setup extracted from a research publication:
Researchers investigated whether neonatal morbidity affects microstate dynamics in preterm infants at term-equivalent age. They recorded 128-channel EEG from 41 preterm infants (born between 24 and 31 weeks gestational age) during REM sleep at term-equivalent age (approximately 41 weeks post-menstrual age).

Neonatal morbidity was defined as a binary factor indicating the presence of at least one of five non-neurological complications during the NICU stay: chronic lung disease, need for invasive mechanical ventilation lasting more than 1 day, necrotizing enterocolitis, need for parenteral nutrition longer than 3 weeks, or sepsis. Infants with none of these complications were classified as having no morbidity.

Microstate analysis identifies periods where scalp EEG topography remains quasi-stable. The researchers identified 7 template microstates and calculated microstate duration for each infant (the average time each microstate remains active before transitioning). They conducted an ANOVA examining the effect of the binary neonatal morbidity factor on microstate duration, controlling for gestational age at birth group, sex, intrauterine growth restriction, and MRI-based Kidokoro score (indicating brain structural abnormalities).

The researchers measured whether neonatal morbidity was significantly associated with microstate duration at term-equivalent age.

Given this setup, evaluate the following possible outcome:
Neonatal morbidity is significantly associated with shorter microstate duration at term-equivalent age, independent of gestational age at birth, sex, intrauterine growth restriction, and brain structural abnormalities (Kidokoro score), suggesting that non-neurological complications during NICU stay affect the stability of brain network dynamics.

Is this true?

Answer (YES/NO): NO